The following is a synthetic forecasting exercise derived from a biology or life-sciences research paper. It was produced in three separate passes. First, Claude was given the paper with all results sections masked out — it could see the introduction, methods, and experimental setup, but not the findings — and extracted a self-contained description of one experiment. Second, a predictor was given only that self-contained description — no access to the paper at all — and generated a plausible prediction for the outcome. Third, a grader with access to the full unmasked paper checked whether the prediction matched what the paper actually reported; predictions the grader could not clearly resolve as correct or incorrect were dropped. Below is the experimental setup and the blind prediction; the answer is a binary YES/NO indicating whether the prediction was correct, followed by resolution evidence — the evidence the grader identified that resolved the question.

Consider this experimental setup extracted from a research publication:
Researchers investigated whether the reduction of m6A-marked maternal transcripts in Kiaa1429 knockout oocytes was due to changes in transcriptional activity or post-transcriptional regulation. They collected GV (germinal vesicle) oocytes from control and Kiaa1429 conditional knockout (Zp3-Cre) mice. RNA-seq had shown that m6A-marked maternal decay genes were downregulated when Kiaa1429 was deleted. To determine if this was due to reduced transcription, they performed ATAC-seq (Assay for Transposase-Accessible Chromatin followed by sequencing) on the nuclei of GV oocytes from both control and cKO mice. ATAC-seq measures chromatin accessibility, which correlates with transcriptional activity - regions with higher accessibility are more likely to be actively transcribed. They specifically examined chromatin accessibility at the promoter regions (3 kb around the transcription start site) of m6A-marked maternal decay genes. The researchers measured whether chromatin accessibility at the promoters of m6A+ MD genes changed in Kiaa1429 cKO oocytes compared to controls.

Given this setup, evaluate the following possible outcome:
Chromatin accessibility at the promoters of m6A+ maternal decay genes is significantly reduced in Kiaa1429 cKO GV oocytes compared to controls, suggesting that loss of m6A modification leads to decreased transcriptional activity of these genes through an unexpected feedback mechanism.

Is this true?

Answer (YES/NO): NO